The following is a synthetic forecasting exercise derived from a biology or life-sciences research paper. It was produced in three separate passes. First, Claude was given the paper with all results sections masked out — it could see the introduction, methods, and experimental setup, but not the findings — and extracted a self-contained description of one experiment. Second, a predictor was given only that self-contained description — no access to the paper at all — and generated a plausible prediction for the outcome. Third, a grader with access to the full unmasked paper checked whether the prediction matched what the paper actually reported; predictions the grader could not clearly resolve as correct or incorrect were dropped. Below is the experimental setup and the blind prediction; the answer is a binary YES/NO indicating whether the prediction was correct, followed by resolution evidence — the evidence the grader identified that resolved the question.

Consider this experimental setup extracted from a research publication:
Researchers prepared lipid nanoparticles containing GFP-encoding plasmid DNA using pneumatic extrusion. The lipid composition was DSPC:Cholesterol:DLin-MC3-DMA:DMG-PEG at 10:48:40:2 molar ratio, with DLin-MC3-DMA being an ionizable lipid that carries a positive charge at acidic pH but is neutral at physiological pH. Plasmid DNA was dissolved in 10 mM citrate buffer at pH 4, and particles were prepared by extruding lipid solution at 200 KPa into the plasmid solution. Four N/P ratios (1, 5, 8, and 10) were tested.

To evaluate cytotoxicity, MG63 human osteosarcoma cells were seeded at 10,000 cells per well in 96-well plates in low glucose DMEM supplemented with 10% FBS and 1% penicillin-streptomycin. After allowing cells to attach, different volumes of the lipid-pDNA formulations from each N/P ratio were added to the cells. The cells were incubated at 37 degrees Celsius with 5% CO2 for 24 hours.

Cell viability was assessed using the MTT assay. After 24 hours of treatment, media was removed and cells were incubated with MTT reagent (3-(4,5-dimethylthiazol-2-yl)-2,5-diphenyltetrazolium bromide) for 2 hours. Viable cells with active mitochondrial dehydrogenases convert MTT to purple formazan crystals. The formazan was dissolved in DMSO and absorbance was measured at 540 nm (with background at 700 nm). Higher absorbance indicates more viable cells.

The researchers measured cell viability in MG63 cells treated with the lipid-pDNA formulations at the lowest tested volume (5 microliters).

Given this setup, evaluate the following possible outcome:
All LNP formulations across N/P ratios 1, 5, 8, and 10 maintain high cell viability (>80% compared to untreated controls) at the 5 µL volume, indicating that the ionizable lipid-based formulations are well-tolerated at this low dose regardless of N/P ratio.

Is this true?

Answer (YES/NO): NO